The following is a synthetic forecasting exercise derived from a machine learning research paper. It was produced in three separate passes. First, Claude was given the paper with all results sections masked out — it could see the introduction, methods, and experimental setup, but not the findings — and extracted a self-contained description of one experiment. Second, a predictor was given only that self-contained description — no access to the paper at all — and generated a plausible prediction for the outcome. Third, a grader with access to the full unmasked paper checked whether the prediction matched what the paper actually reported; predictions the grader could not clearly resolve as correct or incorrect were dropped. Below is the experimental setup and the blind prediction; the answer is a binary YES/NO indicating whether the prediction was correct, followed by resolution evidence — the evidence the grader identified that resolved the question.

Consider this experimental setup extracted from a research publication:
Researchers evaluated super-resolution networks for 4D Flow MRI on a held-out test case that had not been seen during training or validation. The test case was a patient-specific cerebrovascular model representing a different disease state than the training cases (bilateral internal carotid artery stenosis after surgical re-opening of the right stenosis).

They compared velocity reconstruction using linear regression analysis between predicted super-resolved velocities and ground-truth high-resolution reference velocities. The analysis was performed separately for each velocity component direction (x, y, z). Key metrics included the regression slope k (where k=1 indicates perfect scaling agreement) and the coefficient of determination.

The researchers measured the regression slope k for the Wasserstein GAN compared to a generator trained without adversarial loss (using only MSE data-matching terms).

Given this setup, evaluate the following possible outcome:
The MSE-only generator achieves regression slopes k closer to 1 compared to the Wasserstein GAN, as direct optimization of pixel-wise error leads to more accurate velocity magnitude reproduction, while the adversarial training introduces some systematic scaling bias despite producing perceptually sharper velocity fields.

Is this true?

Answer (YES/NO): NO